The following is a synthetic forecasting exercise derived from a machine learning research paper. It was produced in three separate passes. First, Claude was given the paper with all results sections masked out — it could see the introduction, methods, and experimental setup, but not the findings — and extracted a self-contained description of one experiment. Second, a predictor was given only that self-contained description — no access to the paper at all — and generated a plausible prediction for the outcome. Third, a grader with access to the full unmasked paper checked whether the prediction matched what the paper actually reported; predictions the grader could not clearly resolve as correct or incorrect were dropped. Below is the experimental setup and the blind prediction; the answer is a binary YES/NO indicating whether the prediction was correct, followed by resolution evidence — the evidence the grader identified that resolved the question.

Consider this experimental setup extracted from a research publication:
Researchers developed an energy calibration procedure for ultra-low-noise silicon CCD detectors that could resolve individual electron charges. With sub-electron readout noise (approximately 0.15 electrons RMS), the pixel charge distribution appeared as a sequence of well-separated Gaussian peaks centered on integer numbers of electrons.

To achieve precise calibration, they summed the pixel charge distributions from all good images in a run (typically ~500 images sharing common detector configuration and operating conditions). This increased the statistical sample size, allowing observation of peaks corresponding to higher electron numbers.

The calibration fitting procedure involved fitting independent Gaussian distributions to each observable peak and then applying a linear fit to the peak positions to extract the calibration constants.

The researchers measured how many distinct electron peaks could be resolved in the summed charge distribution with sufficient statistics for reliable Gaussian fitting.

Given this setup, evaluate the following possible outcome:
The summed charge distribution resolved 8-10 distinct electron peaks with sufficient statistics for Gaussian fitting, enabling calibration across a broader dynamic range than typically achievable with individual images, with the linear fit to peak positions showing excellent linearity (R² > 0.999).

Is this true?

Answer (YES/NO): NO